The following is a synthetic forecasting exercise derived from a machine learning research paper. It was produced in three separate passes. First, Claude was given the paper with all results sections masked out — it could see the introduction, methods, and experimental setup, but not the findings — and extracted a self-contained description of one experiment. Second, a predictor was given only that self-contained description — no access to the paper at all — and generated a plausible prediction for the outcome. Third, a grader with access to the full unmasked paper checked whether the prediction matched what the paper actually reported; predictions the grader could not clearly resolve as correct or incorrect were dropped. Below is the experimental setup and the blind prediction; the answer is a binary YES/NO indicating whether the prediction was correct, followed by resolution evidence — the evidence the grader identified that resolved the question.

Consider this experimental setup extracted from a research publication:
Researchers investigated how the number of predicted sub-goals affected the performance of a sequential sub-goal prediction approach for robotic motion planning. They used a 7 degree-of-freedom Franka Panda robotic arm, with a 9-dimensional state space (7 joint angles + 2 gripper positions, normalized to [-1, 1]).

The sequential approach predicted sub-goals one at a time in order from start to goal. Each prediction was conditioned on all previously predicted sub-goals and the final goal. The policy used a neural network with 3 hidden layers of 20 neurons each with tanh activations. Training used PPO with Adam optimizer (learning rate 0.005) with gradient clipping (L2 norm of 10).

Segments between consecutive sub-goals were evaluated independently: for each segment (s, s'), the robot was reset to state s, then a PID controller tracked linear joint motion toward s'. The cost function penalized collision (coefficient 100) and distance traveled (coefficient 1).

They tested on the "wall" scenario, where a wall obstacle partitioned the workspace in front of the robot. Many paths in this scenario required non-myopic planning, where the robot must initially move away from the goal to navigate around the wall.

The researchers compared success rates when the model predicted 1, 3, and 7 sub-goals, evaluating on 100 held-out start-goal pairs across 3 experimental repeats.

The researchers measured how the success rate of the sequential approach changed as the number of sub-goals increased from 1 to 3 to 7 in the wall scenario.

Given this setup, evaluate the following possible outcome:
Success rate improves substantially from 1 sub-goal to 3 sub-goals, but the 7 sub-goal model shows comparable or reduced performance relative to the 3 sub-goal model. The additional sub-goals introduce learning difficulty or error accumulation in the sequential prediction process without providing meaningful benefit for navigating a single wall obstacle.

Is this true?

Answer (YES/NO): NO